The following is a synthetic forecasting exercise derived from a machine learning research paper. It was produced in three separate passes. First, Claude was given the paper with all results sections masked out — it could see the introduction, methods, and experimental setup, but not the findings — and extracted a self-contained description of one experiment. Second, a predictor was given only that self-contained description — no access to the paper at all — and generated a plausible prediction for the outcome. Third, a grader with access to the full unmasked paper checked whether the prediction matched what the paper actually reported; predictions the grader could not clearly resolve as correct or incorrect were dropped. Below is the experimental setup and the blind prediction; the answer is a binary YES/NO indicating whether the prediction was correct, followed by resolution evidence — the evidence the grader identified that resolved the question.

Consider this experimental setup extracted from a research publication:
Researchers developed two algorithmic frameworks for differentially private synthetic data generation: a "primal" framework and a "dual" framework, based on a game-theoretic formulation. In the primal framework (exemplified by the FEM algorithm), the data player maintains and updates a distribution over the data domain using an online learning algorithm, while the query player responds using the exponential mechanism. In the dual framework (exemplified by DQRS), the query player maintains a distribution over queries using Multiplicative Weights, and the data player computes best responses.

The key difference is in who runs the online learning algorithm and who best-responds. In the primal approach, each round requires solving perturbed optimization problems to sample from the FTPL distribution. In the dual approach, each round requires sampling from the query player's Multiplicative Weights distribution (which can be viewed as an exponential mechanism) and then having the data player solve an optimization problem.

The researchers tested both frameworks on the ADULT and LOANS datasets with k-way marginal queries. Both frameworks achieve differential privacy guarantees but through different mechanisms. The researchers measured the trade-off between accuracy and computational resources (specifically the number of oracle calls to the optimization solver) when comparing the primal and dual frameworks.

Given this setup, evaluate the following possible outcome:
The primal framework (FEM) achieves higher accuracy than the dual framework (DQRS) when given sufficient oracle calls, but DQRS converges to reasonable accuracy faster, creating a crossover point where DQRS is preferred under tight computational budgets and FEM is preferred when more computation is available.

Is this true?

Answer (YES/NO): NO